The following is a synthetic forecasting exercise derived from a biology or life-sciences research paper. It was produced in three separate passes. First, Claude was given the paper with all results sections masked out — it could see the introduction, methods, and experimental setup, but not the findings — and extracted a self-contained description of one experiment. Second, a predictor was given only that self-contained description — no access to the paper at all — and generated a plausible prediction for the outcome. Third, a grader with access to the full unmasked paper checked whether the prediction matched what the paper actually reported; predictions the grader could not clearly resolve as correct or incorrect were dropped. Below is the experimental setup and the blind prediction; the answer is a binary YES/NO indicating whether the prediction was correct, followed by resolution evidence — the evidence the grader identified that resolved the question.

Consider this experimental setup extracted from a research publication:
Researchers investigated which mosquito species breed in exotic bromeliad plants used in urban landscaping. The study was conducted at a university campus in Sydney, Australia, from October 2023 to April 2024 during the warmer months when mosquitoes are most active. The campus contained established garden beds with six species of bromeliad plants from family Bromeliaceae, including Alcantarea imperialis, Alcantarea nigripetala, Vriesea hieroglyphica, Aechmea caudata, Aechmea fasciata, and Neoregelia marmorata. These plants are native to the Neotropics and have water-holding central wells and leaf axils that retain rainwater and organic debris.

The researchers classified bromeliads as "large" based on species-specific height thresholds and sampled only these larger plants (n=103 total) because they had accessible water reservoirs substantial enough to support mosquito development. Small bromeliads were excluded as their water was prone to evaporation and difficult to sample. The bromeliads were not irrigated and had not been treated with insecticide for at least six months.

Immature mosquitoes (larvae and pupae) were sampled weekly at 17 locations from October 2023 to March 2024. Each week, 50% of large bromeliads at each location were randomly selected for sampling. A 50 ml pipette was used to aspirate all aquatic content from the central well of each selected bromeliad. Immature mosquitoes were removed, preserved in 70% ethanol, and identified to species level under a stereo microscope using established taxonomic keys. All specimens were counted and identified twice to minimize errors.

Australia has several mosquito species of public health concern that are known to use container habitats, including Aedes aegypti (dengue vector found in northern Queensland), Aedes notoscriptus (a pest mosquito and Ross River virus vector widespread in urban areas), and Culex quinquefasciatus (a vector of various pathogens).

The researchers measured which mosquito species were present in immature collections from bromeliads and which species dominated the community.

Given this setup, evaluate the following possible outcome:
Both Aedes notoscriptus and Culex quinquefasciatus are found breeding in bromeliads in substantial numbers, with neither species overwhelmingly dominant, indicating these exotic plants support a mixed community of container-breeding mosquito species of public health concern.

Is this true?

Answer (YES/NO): NO